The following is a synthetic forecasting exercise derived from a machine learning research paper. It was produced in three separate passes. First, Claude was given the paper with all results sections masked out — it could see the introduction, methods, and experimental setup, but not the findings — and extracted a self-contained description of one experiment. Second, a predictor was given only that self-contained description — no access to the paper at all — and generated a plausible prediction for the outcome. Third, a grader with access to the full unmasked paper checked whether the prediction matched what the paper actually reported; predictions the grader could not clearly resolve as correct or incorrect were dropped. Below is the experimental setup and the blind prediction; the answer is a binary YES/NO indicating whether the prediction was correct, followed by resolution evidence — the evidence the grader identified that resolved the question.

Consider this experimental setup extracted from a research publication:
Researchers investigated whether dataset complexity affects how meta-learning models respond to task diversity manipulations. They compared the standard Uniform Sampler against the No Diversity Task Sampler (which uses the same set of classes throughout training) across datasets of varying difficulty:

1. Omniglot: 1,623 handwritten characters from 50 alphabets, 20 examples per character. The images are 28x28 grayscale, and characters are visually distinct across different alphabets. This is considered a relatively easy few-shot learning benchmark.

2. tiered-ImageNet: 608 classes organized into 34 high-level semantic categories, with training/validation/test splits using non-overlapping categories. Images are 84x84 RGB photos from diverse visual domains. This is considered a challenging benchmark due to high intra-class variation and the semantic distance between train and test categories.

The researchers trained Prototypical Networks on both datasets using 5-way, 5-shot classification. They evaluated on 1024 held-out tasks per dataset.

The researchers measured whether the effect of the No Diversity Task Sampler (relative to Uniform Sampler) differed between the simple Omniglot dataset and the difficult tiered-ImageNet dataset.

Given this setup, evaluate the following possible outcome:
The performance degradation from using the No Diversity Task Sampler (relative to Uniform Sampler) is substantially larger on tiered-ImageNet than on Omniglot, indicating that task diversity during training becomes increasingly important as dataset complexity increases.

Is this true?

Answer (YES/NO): NO